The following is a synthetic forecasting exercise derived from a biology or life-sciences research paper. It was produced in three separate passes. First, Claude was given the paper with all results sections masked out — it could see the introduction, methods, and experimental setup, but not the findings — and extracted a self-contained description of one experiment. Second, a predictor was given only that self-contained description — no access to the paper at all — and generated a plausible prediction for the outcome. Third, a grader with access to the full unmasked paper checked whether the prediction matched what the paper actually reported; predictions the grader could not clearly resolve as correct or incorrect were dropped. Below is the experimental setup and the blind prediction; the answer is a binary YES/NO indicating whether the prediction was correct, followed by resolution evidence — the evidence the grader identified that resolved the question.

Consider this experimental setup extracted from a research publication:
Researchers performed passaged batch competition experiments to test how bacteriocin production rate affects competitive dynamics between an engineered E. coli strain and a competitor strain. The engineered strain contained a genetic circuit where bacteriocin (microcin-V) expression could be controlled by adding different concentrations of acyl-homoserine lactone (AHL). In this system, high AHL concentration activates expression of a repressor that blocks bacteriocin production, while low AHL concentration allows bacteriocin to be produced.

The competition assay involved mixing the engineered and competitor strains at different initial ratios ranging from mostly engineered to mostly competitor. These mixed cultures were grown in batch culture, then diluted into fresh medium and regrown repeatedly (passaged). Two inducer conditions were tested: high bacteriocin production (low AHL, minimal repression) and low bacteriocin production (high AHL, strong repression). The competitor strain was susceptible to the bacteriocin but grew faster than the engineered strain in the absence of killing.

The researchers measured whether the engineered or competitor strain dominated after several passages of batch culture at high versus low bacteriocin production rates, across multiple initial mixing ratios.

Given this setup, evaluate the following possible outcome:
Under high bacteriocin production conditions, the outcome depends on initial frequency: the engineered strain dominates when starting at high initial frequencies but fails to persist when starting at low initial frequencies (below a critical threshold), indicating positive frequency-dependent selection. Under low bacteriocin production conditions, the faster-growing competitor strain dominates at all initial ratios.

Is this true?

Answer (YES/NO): NO